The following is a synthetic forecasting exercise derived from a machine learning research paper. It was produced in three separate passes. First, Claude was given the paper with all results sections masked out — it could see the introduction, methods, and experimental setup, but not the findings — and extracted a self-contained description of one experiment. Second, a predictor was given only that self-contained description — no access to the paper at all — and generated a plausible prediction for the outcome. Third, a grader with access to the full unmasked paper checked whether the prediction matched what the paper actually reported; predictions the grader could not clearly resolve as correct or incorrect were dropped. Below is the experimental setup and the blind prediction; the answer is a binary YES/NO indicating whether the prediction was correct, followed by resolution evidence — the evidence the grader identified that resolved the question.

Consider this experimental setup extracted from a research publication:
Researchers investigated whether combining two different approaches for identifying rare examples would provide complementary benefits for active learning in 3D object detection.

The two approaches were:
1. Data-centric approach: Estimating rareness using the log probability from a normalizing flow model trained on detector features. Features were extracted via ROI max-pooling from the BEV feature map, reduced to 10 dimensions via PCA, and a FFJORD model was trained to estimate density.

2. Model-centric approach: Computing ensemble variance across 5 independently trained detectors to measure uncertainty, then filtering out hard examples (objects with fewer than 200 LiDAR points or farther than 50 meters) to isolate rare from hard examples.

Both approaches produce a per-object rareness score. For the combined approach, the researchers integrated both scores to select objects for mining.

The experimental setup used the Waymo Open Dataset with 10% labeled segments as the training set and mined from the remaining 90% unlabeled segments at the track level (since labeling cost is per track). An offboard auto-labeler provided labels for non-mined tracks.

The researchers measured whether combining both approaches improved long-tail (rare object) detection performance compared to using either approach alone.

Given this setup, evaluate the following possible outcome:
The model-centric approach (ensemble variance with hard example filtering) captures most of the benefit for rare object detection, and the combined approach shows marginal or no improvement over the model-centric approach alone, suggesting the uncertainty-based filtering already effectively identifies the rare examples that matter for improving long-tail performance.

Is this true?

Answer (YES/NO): NO